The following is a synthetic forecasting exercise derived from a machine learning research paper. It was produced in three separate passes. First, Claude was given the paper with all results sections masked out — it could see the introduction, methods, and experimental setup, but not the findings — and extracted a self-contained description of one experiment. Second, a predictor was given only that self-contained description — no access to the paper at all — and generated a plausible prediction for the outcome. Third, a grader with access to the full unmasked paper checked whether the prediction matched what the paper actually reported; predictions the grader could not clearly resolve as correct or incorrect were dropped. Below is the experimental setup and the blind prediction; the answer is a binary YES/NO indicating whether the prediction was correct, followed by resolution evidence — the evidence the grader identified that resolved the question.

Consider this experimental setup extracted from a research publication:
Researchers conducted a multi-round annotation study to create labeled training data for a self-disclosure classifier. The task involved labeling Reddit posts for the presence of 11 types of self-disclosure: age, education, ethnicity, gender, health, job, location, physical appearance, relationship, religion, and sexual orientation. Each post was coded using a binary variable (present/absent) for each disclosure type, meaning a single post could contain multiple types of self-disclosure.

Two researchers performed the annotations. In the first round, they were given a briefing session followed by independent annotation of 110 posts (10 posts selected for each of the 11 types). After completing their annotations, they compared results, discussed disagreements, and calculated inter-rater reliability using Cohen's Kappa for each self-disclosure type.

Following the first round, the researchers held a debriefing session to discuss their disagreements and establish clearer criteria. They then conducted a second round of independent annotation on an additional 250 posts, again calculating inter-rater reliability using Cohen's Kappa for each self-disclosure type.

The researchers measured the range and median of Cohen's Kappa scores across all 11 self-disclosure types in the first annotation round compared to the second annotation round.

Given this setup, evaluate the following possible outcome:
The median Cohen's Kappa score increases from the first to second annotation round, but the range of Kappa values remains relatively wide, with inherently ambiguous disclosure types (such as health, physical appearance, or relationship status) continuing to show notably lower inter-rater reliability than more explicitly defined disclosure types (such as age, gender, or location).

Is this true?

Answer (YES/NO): NO